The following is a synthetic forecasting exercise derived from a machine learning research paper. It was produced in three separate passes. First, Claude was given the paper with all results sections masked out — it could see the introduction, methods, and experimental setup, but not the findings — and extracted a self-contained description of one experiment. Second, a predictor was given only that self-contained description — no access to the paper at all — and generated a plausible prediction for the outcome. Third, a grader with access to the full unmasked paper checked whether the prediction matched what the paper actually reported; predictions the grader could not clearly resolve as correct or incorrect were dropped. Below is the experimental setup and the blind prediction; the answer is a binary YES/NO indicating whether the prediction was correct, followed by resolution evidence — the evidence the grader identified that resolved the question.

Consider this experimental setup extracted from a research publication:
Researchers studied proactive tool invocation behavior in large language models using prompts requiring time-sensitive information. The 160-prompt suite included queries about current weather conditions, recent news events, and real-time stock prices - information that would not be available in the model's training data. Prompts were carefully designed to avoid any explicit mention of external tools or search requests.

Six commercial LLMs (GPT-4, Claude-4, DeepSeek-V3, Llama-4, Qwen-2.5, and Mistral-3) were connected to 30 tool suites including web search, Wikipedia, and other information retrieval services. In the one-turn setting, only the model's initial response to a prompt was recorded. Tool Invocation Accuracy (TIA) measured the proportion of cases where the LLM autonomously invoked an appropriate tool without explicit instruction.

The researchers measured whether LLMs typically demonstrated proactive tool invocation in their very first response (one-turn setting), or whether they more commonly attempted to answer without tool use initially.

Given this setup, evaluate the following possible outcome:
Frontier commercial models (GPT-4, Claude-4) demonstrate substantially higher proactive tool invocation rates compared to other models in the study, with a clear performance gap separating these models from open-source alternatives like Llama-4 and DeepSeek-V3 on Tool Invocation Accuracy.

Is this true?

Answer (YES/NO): NO